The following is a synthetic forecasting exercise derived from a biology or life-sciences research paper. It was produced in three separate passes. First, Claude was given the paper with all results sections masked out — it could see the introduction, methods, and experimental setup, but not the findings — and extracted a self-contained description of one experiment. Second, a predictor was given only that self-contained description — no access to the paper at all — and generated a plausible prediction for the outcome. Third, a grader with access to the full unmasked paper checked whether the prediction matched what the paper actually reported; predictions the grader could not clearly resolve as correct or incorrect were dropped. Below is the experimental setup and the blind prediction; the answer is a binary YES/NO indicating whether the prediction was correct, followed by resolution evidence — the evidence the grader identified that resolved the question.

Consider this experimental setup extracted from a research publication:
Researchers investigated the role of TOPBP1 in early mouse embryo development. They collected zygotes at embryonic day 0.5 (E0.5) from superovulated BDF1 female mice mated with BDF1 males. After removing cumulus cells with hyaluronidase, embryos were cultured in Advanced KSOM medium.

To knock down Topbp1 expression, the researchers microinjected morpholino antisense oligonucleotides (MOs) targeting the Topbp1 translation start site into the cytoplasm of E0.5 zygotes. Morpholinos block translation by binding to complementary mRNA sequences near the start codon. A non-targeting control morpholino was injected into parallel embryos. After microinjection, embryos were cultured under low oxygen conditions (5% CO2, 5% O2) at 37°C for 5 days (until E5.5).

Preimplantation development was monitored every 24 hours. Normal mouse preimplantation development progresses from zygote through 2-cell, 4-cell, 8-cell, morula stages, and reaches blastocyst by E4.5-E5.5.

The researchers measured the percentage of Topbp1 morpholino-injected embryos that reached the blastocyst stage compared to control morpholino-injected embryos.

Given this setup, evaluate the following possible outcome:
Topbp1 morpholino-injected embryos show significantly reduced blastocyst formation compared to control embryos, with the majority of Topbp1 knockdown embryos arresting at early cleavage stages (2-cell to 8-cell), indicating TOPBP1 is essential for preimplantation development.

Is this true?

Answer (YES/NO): YES